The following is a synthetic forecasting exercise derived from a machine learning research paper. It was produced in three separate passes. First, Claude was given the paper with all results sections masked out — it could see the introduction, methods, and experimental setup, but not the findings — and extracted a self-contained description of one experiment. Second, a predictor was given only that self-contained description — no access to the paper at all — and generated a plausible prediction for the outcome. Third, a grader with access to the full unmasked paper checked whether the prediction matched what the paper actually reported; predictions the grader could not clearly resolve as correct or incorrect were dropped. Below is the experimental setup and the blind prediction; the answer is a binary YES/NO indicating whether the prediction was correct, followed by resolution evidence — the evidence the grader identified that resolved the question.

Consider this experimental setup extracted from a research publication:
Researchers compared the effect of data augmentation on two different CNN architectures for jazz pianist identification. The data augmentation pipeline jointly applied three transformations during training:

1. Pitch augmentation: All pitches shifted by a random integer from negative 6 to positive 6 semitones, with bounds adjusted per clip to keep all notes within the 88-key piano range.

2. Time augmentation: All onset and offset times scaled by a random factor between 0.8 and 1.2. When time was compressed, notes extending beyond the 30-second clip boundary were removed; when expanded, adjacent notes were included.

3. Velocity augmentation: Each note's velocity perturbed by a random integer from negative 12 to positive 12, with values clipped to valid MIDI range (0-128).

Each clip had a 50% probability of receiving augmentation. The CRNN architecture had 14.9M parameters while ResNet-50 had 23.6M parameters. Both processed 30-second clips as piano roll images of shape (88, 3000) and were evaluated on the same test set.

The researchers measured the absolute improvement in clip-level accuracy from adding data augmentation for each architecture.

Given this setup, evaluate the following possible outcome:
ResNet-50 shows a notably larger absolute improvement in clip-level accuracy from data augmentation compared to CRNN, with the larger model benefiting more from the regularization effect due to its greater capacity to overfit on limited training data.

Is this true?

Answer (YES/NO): NO